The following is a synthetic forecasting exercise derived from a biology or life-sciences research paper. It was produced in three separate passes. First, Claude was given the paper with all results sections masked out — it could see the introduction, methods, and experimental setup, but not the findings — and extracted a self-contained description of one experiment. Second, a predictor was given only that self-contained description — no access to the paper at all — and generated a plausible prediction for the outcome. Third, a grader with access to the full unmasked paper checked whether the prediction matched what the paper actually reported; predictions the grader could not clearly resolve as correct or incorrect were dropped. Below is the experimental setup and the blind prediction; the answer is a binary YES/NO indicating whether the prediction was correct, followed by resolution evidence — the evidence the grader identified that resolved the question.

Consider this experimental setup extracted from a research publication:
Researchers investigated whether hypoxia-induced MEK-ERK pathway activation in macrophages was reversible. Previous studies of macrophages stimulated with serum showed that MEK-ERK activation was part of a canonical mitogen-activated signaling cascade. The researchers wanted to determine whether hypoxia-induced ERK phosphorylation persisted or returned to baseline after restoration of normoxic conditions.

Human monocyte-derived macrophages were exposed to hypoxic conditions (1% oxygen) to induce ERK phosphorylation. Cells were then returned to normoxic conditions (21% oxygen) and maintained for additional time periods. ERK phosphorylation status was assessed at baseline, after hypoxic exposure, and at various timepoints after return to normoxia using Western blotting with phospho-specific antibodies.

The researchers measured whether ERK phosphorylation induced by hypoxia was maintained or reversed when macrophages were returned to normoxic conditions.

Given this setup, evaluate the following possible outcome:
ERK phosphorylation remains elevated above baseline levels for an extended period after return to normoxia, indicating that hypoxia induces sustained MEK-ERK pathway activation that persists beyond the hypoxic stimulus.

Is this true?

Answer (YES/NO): NO